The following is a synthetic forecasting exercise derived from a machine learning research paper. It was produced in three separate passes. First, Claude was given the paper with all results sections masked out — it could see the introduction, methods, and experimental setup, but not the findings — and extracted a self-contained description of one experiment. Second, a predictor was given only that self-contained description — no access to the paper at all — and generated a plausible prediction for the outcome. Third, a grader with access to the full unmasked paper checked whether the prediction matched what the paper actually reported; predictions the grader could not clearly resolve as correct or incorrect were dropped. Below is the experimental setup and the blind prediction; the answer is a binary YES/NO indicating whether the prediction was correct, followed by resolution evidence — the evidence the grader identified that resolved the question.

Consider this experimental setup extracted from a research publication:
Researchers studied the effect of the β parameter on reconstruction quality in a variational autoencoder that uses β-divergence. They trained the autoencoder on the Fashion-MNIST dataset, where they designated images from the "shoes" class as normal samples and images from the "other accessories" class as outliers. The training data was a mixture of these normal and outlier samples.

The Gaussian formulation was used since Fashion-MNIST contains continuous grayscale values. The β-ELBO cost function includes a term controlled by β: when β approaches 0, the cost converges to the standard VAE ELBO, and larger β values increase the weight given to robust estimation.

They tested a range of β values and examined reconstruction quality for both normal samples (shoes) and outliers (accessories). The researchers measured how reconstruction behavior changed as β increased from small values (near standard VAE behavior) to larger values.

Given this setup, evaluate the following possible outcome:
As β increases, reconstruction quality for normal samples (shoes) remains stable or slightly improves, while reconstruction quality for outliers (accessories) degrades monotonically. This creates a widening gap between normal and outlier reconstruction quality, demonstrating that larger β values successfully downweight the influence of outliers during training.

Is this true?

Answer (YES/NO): NO